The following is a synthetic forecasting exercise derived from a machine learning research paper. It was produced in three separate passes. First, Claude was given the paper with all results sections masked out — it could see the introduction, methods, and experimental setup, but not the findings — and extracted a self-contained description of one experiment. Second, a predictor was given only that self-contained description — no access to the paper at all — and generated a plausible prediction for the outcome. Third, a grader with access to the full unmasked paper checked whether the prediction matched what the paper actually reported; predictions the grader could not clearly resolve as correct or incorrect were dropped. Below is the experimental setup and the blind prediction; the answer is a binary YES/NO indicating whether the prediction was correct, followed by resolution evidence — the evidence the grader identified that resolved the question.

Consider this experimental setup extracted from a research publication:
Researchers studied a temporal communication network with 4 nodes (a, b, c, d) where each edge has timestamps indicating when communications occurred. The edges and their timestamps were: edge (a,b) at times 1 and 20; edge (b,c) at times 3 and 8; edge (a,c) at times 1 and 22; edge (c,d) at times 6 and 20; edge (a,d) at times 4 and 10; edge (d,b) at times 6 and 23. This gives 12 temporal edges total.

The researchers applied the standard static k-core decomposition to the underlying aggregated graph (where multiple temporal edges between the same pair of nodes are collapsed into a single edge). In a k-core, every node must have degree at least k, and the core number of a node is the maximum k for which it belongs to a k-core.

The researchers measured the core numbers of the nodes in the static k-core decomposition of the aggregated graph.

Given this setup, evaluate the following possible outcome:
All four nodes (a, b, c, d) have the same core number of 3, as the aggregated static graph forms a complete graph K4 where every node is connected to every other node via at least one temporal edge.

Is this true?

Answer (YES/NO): YES